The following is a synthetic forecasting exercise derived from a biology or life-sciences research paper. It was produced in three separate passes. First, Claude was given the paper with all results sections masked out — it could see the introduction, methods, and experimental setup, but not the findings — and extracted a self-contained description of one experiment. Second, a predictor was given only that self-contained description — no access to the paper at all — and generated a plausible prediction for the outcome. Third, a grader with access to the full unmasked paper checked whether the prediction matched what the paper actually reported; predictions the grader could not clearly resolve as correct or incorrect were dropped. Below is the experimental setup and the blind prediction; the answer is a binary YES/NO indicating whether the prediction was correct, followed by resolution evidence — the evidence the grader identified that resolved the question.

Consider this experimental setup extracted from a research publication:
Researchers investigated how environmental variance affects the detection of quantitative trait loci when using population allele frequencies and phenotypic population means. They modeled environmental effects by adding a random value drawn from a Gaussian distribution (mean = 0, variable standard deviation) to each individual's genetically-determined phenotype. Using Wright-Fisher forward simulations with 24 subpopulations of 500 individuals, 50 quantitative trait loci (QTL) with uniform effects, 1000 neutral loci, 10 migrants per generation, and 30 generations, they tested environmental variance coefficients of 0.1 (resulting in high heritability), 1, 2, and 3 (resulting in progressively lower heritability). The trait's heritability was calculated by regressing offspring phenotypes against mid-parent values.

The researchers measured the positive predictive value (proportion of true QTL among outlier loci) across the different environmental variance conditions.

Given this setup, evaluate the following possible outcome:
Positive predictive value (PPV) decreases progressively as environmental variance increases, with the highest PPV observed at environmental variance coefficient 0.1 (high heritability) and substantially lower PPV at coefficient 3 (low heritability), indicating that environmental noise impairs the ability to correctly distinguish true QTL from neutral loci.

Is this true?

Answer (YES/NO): NO